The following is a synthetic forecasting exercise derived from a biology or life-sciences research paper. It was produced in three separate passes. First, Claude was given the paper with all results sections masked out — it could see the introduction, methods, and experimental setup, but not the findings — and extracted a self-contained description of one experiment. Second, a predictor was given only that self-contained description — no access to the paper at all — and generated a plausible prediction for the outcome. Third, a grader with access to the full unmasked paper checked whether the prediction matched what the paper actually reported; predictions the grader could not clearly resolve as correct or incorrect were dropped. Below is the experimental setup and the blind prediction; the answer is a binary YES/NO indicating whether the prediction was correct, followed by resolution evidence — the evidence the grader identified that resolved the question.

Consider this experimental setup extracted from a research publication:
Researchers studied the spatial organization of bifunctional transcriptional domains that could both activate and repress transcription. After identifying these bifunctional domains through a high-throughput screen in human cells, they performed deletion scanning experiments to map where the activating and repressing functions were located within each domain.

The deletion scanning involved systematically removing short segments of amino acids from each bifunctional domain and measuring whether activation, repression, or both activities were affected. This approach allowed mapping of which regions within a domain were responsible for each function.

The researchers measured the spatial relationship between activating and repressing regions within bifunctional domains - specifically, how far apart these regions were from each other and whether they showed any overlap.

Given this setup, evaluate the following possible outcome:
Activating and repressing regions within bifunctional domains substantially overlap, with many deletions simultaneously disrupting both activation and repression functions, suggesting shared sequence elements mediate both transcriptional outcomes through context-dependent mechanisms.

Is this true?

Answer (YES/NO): YES